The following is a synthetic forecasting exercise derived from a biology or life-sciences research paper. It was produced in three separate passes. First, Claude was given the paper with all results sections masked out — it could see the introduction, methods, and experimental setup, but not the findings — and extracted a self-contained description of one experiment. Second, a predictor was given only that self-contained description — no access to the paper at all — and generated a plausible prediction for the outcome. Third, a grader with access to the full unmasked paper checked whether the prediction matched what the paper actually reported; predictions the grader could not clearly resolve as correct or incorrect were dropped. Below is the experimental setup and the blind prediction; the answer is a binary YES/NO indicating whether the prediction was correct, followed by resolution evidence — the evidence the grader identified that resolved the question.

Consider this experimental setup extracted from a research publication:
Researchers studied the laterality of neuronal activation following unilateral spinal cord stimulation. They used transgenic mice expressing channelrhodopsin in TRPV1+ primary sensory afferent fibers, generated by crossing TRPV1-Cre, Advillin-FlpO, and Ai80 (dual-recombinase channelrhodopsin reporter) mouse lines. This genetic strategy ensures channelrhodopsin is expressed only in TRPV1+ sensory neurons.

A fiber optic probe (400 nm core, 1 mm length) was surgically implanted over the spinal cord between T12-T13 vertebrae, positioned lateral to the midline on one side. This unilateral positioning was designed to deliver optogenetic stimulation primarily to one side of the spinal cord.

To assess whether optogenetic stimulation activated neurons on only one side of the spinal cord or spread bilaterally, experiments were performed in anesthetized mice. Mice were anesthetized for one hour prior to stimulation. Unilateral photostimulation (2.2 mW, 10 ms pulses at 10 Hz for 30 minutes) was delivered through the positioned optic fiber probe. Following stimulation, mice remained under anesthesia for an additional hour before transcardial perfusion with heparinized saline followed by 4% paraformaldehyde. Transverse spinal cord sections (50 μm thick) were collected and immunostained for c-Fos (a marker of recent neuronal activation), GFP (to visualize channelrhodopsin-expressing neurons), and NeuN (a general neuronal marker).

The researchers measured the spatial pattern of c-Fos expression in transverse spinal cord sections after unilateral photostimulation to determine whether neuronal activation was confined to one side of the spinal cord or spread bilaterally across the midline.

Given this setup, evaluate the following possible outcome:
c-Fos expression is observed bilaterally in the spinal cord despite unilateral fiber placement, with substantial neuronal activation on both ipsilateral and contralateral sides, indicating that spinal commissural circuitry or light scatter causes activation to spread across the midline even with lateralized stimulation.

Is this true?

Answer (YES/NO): NO